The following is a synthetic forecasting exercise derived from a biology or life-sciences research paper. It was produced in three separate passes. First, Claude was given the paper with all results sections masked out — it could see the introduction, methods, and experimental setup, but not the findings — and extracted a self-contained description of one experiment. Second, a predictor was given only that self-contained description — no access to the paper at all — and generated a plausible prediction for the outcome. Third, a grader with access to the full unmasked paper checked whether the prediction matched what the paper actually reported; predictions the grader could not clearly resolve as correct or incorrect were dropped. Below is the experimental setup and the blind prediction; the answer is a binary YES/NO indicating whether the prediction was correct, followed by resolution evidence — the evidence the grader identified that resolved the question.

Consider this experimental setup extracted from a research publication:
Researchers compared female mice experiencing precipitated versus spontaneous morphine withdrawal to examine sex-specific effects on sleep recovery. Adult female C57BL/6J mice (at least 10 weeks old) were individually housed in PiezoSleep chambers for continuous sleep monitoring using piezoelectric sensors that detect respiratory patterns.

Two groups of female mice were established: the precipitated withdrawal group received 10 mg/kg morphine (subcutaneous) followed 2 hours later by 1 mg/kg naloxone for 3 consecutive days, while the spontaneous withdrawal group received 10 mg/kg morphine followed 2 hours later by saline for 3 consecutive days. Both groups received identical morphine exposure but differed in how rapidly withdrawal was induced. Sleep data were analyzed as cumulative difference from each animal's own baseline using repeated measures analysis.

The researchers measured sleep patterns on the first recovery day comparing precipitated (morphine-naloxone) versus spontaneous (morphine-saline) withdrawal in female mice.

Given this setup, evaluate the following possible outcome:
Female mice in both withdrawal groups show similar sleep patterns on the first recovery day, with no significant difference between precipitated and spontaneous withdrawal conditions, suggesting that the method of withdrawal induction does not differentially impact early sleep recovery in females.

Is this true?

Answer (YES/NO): YES